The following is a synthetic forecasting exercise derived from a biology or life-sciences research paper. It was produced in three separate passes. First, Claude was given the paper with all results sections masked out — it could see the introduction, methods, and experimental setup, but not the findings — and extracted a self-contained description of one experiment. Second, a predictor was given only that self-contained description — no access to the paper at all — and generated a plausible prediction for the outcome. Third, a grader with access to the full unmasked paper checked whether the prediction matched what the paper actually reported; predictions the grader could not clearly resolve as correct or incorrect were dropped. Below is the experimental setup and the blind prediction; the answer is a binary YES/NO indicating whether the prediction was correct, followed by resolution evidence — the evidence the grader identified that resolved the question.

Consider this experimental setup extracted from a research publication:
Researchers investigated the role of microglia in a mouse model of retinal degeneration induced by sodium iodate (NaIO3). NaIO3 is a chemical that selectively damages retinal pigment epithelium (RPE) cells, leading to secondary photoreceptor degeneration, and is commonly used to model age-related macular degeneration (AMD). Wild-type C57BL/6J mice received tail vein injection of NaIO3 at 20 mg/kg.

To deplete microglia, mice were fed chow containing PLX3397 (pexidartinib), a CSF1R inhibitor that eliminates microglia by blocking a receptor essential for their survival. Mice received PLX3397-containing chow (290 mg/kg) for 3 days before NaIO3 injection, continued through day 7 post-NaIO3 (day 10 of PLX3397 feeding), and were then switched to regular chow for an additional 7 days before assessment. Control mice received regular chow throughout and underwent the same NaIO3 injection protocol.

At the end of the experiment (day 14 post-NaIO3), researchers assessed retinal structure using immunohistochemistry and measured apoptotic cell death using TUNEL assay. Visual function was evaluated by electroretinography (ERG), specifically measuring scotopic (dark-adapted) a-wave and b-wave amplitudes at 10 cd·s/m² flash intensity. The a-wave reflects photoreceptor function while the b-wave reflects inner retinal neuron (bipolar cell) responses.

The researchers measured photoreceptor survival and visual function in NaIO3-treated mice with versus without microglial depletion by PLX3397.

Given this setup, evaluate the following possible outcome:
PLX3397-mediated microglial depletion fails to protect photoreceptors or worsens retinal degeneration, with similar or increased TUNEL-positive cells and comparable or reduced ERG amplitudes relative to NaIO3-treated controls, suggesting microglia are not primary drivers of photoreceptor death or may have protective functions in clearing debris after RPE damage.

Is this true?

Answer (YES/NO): YES